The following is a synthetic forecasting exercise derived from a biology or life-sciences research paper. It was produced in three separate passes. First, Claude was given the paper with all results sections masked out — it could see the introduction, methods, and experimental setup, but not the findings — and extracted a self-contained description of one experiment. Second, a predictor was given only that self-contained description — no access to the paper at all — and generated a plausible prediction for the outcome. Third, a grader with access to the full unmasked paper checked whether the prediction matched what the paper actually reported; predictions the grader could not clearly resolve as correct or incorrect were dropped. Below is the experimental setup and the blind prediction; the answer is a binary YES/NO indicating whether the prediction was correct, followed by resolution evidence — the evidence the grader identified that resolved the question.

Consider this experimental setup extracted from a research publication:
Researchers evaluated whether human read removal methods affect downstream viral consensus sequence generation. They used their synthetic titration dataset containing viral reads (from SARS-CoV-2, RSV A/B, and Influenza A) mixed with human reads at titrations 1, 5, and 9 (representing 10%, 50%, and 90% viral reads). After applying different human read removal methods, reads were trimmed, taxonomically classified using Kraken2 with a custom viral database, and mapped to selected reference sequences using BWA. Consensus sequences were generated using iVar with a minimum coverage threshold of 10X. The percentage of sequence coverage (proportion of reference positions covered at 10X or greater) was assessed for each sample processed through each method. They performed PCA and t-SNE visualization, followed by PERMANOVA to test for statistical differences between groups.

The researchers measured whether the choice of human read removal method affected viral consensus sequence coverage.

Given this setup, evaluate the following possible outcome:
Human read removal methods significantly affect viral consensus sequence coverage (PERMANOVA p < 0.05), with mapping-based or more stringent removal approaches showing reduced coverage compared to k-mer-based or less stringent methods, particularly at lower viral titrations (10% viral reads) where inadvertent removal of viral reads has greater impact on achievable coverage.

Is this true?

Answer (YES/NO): NO